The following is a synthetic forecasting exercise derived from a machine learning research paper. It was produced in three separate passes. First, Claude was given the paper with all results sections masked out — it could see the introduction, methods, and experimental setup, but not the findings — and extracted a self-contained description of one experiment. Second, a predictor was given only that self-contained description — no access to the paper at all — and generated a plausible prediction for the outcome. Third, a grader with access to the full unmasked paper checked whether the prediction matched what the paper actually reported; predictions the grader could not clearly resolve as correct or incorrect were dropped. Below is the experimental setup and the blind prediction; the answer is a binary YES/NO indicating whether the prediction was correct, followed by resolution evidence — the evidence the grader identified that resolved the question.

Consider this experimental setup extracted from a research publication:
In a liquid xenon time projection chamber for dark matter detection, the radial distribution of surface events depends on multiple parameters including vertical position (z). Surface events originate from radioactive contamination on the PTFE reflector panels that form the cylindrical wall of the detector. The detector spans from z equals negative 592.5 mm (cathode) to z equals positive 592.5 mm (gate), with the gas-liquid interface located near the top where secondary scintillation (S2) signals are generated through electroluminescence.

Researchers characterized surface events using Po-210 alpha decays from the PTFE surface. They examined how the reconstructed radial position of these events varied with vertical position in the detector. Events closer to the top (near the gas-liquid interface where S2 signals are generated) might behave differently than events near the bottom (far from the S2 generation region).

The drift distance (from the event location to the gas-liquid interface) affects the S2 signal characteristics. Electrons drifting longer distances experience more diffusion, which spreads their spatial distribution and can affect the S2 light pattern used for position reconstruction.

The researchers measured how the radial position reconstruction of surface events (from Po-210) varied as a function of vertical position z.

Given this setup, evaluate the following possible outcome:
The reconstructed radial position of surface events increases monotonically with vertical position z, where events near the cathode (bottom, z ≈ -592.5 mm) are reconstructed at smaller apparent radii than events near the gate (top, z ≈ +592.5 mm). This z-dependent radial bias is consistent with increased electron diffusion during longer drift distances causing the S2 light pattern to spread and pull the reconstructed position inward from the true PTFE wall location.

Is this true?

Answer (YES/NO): NO